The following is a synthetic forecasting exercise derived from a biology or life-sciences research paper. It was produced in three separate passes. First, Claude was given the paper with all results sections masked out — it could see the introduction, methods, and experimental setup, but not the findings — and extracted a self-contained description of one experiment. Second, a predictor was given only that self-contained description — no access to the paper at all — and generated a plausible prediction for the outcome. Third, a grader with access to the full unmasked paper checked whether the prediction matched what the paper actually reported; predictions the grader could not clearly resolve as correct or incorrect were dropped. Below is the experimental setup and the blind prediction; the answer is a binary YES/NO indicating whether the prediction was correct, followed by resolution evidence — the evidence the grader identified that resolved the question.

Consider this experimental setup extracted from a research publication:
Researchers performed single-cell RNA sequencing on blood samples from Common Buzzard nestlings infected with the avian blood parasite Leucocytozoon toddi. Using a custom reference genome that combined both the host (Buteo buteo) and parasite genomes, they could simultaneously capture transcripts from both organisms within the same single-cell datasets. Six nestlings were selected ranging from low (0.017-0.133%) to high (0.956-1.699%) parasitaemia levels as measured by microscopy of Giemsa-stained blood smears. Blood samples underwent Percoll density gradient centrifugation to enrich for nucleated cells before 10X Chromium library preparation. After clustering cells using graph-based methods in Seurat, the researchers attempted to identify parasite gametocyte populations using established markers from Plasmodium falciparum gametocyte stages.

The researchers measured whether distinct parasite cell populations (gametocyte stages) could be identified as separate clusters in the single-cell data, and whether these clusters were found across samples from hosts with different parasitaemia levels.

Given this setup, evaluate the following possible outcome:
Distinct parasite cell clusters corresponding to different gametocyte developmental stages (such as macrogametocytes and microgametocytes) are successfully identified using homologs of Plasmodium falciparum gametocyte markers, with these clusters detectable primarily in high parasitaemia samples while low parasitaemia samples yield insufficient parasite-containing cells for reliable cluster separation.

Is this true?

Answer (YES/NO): NO